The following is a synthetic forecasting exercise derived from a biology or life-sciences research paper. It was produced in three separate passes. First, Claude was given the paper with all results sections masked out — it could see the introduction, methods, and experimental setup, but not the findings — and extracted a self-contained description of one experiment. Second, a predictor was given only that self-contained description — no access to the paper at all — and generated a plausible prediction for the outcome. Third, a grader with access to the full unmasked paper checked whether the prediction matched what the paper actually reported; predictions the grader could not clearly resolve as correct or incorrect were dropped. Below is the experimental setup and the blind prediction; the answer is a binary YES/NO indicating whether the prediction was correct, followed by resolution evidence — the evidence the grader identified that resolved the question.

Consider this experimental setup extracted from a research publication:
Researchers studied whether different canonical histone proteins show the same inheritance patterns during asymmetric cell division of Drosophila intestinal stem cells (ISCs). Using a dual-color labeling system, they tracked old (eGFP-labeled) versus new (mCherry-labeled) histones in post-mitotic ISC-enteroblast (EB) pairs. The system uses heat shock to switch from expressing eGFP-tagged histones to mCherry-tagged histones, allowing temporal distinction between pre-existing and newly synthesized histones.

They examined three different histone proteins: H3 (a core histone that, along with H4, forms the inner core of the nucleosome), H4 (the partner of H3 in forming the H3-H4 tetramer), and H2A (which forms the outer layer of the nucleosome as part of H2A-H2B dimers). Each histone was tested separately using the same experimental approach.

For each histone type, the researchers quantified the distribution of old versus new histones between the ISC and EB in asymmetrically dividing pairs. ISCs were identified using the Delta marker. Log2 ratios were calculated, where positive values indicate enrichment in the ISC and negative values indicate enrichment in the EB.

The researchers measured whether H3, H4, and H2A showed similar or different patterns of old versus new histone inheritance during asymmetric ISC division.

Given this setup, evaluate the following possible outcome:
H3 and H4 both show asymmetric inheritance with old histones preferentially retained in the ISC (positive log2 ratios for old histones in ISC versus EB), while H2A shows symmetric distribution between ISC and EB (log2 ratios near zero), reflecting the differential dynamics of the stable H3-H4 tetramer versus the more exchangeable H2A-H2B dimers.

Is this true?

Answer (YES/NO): YES